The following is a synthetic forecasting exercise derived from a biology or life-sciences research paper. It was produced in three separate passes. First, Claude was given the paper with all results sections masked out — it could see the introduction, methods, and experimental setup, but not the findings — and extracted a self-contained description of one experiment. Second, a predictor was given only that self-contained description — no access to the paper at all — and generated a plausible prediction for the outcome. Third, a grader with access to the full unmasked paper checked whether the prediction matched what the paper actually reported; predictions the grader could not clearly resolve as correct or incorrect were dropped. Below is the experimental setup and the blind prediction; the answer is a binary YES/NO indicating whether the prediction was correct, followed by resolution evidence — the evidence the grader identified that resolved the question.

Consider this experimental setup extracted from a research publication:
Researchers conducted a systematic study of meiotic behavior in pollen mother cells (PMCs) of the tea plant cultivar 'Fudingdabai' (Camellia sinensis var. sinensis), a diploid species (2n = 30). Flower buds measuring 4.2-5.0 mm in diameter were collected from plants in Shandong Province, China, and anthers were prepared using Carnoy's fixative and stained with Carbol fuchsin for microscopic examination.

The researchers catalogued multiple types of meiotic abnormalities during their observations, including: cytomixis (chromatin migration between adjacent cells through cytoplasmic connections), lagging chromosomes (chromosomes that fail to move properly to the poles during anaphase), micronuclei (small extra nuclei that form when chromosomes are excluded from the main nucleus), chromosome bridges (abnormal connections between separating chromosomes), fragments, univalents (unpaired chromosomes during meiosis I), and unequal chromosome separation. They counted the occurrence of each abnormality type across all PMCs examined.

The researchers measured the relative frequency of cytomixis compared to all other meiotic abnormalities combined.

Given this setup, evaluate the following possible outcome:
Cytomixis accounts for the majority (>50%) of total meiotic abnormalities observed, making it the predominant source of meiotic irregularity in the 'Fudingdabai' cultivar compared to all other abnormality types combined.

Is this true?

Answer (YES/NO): YES